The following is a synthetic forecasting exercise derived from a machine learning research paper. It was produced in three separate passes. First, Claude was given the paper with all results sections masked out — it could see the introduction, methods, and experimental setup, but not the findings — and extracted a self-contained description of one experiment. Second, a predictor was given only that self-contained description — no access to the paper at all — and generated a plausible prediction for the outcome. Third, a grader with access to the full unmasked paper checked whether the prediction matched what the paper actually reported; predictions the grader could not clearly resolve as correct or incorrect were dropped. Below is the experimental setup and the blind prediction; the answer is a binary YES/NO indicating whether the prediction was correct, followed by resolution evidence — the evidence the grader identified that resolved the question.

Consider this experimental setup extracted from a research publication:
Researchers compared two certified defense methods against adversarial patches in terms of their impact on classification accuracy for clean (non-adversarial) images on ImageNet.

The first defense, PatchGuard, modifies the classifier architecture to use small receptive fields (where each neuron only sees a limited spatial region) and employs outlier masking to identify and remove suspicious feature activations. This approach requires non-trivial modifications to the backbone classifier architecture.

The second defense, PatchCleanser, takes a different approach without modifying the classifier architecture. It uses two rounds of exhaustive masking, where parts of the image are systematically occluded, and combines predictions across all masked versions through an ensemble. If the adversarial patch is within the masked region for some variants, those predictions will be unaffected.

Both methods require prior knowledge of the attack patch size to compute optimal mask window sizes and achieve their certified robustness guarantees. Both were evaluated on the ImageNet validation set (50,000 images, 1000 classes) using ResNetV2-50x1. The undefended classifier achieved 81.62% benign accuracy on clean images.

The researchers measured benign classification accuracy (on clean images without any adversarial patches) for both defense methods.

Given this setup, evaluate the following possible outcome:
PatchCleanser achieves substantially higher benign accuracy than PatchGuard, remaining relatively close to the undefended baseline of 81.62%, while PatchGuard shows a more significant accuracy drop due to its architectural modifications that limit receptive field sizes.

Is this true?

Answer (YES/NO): YES